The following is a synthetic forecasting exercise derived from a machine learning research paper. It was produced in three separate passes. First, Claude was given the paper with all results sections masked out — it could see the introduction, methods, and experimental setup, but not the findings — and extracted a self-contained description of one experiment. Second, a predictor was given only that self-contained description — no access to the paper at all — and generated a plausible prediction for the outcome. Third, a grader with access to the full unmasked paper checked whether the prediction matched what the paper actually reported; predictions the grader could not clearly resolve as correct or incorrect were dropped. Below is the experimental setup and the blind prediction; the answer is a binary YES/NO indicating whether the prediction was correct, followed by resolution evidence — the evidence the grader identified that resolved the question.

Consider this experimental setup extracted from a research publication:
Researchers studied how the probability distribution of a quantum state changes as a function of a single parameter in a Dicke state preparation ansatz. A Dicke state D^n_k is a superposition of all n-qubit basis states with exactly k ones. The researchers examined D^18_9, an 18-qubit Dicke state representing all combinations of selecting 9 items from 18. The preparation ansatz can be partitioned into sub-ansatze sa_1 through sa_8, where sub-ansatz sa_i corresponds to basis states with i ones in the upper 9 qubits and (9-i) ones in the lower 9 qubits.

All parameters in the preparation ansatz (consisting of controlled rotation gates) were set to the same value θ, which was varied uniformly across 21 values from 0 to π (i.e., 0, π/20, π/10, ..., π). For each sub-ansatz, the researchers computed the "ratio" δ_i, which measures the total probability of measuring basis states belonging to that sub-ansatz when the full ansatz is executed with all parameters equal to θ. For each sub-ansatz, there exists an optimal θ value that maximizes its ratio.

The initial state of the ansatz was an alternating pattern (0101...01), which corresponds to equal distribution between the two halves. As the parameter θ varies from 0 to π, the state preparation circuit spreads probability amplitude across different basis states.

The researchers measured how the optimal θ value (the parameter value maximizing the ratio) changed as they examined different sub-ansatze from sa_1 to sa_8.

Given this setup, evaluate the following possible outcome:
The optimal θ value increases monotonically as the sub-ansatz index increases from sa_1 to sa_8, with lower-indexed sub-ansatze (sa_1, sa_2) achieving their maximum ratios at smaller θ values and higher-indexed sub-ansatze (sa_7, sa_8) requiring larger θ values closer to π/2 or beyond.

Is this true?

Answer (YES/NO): NO